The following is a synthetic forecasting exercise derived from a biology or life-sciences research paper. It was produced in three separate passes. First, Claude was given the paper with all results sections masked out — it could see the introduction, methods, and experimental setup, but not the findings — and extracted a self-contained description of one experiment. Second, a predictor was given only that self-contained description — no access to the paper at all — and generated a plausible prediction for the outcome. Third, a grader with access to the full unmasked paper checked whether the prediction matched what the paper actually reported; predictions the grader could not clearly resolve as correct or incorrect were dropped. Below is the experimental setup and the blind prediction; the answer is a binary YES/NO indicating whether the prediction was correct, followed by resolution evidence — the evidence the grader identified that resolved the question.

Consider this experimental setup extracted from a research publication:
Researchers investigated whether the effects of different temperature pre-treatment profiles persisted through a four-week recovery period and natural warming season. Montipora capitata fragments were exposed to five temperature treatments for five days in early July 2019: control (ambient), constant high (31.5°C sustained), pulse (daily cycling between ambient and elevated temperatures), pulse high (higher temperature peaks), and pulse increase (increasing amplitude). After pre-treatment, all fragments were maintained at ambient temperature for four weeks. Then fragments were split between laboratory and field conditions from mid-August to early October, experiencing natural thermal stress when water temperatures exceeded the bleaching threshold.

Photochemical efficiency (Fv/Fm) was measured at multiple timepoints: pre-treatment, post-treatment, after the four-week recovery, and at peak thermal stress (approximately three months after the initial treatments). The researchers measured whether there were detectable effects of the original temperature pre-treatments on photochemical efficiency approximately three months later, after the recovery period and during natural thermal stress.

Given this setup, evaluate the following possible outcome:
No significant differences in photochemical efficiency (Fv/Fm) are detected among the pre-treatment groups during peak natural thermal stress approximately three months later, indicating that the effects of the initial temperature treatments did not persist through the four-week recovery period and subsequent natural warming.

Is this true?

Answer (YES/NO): NO